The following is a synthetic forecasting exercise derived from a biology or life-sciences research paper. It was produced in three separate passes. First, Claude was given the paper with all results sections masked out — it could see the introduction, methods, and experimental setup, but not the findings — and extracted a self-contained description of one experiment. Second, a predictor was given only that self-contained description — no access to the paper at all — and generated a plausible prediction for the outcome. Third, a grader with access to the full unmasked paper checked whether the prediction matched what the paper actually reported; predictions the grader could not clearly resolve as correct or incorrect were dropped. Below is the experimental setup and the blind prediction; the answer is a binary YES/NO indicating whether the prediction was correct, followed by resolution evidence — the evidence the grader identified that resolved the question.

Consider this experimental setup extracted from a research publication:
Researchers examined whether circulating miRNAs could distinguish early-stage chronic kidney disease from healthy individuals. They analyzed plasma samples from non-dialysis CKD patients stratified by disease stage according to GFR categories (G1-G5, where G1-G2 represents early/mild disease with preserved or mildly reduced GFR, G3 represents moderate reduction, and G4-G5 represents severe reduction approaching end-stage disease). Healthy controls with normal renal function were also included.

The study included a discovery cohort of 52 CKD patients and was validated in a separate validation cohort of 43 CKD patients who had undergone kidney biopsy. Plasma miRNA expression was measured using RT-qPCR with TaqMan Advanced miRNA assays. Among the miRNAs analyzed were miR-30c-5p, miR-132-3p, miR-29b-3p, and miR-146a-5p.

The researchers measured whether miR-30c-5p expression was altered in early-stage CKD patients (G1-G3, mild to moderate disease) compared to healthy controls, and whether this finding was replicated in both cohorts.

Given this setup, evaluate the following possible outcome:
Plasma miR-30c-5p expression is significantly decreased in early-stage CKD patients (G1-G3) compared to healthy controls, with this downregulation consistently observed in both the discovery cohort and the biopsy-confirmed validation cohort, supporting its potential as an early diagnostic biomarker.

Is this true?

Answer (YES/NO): YES